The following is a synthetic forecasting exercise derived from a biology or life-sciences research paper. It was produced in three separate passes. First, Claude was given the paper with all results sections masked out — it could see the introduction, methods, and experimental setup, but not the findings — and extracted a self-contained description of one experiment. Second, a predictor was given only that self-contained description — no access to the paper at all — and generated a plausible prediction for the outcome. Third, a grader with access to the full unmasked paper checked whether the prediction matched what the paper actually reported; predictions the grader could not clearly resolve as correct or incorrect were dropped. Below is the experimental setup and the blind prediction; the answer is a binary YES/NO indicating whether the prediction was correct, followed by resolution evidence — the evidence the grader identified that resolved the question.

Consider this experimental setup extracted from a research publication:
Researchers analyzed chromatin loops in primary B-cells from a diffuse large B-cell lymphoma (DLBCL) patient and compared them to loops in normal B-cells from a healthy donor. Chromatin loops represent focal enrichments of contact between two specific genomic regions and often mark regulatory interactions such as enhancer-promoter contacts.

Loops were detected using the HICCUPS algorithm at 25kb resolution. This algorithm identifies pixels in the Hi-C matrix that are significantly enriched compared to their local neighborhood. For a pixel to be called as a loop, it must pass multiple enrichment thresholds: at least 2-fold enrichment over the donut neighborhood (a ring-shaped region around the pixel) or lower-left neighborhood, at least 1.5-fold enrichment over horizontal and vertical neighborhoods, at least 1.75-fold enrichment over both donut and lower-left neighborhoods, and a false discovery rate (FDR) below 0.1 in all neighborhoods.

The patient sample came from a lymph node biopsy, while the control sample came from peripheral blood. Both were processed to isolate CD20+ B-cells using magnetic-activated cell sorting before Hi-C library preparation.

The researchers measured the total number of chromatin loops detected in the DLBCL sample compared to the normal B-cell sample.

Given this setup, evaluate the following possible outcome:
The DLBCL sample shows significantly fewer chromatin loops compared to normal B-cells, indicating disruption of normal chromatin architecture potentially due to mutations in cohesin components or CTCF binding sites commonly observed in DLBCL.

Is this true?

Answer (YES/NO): YES